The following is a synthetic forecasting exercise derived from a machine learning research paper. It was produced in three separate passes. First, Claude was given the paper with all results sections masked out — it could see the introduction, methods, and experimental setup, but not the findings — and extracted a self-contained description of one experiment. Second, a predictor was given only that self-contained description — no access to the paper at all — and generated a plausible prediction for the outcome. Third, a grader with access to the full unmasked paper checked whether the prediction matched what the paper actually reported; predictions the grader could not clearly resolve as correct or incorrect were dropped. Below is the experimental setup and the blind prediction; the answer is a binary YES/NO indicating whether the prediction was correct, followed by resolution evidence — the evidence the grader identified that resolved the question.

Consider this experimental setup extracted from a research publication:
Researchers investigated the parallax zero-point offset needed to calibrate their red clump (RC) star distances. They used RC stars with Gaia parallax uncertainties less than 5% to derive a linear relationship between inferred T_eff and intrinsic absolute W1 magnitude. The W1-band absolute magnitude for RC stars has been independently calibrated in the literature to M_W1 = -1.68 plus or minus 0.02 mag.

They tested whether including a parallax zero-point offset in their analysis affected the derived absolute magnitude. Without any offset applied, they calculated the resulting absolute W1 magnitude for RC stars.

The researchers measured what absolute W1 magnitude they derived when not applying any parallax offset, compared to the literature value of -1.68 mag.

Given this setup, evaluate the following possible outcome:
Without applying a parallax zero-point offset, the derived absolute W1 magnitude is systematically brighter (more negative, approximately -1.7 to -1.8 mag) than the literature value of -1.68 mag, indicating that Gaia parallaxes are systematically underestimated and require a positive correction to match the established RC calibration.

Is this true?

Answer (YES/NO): NO